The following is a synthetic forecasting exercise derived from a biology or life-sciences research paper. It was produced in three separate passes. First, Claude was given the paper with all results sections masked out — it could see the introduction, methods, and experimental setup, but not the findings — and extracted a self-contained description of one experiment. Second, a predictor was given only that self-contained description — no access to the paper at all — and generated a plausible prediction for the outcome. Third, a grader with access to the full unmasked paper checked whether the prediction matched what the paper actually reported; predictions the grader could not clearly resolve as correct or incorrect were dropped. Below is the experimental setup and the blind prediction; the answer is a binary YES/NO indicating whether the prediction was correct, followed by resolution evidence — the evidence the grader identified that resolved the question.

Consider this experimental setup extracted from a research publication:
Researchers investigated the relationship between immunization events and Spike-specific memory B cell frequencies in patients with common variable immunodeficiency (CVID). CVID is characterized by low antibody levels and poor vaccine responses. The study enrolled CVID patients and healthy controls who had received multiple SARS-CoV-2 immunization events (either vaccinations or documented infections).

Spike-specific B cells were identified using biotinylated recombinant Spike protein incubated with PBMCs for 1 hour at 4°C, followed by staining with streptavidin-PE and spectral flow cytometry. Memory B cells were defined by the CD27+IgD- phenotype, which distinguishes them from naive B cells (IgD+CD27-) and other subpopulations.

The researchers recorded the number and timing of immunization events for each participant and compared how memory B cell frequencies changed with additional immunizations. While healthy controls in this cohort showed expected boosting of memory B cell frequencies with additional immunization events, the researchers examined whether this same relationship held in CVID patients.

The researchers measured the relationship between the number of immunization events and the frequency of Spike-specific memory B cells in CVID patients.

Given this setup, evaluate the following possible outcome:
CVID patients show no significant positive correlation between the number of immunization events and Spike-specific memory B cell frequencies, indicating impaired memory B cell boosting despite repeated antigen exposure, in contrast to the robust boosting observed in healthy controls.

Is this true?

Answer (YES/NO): NO